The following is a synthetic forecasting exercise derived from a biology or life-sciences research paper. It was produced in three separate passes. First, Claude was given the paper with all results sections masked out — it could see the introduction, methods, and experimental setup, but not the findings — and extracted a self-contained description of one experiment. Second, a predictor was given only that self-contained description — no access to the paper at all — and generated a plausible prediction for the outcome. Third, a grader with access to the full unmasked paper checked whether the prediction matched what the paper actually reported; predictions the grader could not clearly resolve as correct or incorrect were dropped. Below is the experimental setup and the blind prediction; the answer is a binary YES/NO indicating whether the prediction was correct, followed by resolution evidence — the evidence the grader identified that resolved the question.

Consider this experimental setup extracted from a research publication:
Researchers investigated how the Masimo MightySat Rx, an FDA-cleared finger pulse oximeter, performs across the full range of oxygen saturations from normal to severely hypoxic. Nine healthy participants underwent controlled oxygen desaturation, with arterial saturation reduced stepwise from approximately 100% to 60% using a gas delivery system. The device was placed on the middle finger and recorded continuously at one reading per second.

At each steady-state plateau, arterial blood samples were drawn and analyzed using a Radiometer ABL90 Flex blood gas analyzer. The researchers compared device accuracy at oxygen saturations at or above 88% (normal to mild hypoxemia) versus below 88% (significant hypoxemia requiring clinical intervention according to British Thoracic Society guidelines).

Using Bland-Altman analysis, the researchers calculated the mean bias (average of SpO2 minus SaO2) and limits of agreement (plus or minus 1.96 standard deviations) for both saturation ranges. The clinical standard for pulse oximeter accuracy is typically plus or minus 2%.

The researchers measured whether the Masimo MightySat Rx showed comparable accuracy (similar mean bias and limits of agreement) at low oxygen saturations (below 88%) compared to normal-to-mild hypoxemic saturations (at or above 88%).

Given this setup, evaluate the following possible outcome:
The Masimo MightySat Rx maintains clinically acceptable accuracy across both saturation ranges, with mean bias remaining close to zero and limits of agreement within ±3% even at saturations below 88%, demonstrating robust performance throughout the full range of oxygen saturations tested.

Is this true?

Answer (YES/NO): NO